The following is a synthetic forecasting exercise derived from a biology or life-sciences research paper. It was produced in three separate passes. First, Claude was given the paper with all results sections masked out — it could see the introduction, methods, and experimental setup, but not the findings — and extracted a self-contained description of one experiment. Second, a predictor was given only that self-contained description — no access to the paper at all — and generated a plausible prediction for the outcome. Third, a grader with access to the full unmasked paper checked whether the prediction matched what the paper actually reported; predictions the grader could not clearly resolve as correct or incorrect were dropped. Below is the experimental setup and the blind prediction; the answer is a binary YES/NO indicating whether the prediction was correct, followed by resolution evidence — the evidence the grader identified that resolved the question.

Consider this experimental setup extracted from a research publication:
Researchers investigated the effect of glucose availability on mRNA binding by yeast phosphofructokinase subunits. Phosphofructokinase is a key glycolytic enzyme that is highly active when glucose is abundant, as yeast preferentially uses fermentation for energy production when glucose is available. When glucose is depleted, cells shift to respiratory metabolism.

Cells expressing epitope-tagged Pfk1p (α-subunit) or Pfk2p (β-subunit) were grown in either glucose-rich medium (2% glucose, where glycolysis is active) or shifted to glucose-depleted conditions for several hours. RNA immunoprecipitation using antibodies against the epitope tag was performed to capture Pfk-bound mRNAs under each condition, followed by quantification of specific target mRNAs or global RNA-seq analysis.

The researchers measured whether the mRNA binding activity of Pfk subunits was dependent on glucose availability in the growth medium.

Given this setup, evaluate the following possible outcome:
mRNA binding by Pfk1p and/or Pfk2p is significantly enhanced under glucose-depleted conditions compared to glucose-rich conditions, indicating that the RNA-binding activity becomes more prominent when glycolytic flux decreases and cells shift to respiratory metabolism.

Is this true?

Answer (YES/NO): NO